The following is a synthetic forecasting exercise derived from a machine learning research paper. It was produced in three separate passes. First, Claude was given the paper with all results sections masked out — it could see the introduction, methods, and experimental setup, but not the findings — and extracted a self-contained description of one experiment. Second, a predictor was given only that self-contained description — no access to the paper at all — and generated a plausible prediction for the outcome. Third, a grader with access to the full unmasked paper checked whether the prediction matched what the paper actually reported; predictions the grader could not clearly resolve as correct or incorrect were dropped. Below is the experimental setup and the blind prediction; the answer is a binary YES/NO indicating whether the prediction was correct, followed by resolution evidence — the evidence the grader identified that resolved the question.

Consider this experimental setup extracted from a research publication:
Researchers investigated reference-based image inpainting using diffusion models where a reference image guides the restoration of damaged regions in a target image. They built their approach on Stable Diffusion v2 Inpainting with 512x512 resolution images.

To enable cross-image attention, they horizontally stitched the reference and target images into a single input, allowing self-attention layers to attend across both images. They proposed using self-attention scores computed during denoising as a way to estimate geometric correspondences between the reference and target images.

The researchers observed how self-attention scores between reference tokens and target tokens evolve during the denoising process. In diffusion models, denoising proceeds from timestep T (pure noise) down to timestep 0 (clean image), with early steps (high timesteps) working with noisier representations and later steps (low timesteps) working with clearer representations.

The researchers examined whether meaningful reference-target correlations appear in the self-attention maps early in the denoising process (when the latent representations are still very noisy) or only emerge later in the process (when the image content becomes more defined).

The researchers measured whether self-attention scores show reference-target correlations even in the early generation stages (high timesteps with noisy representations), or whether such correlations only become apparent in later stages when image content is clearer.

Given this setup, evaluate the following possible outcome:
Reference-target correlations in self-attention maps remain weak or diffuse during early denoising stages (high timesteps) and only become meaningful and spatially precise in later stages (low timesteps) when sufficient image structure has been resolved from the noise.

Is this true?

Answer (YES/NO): NO